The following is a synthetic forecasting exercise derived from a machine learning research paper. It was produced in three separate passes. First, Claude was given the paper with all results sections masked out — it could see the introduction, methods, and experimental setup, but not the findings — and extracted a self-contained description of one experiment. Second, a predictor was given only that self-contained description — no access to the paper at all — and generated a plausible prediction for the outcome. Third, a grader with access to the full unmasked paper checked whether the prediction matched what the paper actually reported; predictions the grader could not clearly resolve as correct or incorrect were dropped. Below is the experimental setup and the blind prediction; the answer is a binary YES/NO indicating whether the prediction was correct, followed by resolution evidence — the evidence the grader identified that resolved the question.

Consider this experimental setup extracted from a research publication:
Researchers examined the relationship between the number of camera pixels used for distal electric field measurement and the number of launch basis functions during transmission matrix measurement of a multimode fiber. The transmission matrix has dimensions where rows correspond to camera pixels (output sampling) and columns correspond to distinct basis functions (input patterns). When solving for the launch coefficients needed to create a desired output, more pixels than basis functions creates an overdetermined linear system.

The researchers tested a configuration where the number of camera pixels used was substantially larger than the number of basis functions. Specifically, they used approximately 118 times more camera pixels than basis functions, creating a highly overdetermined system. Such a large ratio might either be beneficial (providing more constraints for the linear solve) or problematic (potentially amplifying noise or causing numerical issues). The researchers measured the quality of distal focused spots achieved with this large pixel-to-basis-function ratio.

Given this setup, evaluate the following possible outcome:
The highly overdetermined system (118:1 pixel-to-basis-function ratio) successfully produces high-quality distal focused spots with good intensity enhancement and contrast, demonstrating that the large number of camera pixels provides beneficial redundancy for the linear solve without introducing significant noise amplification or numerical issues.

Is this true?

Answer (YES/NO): NO